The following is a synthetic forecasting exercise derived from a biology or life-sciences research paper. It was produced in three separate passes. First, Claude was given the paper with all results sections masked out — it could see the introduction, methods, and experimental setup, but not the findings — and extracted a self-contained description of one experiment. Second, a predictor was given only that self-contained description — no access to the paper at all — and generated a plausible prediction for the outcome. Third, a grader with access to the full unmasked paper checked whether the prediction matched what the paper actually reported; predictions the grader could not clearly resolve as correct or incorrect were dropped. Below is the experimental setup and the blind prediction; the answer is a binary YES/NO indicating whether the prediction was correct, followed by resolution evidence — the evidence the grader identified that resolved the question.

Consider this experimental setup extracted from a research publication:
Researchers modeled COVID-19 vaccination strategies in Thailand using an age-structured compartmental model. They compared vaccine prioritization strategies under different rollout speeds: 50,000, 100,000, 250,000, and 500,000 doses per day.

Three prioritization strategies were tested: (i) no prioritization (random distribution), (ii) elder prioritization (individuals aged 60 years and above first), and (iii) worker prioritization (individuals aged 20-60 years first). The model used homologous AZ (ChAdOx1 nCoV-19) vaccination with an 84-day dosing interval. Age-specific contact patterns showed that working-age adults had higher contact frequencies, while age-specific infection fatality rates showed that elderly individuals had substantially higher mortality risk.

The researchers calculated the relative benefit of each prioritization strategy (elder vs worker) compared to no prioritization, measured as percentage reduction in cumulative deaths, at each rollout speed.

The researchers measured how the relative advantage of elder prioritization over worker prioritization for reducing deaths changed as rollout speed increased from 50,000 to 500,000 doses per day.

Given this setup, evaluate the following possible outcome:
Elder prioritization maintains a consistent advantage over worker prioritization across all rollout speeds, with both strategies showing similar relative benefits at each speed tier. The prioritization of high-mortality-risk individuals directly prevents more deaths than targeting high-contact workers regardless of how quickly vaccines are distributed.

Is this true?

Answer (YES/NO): NO